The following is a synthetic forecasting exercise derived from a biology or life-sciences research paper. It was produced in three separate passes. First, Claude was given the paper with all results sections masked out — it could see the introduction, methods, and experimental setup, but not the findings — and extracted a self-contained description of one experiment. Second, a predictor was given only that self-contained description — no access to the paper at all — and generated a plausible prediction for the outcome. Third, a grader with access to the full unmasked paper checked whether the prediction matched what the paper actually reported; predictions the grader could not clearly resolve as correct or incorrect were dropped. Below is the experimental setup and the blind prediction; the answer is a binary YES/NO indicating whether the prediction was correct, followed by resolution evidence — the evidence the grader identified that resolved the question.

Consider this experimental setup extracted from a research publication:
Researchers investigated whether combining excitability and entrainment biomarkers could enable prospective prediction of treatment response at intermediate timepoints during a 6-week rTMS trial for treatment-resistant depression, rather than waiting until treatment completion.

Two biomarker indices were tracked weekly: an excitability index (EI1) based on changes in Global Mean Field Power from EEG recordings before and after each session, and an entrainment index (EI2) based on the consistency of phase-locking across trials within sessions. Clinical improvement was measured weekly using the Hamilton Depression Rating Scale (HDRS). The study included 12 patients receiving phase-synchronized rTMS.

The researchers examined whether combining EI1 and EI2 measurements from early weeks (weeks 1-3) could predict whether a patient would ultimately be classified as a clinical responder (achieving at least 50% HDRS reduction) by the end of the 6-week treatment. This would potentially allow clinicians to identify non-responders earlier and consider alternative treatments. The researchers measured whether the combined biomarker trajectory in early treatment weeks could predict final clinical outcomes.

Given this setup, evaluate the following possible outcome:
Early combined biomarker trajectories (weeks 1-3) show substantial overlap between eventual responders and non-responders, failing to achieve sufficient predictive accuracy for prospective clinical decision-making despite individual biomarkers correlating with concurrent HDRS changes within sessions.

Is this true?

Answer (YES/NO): NO